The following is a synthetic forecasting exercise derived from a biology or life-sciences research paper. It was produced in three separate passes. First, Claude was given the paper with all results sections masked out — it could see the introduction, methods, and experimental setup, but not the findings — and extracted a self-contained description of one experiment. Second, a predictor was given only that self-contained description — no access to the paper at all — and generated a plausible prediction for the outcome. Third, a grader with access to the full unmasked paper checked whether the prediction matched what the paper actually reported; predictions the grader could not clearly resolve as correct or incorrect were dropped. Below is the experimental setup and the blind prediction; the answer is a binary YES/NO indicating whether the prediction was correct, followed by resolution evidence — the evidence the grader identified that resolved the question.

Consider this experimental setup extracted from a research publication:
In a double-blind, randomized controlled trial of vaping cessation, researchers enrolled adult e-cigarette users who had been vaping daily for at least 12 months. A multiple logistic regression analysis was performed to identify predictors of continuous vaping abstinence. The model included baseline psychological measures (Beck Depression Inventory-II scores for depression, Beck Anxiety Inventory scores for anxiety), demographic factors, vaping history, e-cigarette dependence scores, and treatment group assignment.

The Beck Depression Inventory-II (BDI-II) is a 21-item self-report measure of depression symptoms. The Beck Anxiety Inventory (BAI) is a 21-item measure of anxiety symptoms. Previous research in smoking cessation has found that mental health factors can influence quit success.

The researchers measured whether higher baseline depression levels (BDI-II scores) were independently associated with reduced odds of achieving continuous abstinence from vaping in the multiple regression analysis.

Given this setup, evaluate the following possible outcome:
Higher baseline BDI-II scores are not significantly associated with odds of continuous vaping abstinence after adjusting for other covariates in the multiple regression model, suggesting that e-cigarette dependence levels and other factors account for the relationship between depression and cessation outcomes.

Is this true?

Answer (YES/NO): YES